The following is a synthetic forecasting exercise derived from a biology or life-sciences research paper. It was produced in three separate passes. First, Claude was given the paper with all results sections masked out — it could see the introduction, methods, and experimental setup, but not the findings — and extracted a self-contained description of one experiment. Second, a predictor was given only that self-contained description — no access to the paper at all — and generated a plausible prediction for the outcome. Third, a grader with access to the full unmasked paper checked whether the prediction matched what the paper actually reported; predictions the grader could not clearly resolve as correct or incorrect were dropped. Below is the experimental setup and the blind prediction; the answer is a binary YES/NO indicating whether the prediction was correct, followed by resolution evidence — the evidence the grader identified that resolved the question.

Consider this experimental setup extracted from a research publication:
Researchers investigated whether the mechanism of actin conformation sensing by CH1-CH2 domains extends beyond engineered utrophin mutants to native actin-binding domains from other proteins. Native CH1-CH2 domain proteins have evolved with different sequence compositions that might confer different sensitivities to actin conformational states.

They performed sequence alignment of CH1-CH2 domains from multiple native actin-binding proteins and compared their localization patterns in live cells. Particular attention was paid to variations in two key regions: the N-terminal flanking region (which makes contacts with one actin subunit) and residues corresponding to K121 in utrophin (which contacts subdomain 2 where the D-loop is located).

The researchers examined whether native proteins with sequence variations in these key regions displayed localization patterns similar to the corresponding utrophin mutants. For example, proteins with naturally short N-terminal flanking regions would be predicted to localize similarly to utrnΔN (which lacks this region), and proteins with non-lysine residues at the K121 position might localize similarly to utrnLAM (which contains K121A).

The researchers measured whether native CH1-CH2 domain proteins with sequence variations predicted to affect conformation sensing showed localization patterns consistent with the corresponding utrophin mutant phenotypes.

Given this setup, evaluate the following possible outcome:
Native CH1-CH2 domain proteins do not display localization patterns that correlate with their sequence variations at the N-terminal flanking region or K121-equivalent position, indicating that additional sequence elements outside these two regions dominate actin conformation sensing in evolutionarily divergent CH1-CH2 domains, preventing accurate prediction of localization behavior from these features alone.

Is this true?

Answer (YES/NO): NO